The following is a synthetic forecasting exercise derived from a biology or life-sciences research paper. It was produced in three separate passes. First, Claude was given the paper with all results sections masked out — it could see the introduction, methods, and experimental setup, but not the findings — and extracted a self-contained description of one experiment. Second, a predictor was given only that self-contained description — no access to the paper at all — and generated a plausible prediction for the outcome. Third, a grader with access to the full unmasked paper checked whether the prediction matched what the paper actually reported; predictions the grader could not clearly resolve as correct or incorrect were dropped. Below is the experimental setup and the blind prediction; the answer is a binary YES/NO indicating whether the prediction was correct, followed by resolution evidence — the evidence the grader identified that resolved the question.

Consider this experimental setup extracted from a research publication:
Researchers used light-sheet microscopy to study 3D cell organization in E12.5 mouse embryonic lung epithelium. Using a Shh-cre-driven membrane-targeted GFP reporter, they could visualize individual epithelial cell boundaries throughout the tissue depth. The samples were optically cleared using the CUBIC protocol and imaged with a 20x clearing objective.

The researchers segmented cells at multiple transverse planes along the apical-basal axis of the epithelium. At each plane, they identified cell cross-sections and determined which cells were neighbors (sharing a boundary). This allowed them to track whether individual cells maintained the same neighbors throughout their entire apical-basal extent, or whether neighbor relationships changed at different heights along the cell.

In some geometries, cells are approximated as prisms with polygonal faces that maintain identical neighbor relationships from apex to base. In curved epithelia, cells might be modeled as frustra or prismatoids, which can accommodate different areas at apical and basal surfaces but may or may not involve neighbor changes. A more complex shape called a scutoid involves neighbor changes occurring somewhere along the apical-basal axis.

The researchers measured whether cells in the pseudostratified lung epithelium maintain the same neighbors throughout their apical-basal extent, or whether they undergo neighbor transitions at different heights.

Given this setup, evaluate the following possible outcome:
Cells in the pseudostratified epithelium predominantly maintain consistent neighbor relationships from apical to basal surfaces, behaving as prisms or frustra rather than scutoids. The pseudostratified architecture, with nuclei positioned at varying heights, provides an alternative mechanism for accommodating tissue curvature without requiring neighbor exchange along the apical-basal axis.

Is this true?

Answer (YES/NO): NO